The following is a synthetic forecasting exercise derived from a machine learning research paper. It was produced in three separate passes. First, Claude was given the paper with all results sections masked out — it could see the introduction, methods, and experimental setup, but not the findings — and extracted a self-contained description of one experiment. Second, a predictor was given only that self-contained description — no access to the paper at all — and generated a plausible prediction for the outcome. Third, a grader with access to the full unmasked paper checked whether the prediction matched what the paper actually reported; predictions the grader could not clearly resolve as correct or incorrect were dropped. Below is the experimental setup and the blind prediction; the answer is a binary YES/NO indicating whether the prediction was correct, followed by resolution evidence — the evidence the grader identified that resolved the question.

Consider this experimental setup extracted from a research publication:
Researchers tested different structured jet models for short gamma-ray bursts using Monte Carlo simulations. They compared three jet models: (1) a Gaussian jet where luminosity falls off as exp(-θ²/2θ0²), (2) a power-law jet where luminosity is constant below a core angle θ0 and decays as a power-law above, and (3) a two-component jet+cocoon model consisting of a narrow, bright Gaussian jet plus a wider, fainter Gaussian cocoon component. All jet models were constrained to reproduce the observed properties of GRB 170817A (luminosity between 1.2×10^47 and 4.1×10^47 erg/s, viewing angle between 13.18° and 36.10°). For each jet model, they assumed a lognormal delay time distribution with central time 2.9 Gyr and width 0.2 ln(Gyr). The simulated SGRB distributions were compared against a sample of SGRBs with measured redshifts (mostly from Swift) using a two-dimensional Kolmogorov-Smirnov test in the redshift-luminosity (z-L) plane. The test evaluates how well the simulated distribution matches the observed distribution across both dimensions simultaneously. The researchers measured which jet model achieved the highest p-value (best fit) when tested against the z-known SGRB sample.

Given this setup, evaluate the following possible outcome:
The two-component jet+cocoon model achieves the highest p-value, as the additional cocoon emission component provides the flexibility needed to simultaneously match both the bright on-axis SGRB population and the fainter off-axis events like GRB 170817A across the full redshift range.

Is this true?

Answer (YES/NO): YES